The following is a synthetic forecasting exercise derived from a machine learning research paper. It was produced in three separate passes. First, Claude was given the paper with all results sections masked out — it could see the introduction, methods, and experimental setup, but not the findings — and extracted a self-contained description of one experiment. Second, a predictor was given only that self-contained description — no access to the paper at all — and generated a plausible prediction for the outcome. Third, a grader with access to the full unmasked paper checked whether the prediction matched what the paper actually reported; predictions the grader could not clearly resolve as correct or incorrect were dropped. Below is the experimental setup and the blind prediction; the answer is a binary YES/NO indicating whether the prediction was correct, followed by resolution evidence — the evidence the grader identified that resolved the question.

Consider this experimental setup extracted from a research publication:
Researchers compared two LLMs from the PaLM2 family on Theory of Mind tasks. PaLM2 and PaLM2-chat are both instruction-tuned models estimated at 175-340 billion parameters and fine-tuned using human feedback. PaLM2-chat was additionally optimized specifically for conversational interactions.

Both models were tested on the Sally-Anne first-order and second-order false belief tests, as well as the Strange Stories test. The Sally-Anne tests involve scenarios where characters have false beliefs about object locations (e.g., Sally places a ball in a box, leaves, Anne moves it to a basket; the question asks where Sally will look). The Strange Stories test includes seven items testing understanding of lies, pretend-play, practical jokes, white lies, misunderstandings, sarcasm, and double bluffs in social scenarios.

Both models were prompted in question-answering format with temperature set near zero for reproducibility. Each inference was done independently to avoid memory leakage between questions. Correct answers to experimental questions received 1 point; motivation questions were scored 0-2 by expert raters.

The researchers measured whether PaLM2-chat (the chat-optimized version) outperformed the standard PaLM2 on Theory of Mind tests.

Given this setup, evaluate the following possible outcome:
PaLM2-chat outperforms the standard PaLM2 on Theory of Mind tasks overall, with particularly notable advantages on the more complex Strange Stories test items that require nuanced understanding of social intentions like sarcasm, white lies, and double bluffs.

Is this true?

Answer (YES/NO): NO